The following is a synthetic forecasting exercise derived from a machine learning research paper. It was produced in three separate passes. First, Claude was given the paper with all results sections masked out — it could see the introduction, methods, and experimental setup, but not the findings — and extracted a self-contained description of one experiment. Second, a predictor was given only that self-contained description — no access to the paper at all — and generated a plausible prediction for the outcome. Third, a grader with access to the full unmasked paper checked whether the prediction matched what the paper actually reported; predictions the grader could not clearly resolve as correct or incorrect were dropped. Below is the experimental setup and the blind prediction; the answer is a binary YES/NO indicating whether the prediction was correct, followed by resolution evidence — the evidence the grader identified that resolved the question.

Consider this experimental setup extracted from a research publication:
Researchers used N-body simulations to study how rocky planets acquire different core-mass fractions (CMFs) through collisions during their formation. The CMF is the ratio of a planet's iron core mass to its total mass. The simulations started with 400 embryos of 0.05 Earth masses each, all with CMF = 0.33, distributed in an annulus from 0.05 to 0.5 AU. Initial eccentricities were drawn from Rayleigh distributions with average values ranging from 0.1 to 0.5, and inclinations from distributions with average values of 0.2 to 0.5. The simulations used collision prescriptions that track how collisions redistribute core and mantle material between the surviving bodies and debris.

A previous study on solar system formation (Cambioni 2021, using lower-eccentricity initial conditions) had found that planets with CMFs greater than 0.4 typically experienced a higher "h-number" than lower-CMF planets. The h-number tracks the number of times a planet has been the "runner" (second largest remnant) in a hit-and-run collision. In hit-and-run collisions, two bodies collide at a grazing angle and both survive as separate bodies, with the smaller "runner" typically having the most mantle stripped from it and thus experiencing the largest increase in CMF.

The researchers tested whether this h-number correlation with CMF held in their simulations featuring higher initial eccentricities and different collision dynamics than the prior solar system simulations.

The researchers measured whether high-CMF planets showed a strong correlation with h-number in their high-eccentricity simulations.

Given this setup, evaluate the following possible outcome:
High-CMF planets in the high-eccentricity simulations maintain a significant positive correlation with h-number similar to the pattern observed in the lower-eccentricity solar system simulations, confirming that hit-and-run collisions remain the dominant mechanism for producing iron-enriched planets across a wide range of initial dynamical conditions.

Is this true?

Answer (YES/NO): NO